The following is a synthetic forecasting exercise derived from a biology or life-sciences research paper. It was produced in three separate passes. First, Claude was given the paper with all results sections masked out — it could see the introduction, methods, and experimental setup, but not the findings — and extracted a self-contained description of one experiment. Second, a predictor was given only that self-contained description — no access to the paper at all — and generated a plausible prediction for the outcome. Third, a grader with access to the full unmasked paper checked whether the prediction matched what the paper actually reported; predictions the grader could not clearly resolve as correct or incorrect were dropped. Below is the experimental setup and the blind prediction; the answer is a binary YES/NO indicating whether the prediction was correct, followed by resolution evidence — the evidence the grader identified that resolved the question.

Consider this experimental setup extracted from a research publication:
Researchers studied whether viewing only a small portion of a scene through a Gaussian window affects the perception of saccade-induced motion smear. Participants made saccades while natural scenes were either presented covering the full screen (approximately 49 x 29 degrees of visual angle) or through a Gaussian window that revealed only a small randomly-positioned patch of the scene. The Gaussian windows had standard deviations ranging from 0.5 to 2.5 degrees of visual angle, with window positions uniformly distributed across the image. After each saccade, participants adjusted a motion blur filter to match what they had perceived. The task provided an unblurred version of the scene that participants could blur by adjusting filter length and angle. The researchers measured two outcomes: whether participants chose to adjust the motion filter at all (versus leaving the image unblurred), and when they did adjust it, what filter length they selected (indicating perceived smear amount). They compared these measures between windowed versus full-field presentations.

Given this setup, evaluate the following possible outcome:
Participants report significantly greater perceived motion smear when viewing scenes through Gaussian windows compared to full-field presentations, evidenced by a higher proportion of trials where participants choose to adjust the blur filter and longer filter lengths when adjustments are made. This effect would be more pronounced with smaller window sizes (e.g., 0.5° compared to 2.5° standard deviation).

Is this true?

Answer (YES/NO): NO